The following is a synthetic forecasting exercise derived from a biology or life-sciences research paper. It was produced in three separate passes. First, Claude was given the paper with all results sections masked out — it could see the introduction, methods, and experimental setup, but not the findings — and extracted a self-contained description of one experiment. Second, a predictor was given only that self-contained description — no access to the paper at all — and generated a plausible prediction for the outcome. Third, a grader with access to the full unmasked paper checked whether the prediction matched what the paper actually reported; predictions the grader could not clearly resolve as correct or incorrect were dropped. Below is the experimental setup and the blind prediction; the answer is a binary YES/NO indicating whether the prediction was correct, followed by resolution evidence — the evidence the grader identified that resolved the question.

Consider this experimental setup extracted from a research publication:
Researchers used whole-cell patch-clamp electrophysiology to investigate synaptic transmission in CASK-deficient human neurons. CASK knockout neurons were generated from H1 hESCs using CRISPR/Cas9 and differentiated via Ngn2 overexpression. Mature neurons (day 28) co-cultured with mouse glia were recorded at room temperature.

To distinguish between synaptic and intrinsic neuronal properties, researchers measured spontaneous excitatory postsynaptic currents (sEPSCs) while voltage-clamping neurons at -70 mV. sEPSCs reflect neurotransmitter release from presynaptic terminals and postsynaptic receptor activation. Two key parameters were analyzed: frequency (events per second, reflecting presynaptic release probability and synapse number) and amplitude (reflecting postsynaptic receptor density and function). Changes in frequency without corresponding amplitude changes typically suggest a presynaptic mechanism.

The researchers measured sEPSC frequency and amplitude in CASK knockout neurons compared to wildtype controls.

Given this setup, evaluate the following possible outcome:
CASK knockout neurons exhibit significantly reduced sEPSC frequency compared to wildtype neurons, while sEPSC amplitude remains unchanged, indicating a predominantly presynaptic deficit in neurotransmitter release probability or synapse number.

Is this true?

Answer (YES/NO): YES